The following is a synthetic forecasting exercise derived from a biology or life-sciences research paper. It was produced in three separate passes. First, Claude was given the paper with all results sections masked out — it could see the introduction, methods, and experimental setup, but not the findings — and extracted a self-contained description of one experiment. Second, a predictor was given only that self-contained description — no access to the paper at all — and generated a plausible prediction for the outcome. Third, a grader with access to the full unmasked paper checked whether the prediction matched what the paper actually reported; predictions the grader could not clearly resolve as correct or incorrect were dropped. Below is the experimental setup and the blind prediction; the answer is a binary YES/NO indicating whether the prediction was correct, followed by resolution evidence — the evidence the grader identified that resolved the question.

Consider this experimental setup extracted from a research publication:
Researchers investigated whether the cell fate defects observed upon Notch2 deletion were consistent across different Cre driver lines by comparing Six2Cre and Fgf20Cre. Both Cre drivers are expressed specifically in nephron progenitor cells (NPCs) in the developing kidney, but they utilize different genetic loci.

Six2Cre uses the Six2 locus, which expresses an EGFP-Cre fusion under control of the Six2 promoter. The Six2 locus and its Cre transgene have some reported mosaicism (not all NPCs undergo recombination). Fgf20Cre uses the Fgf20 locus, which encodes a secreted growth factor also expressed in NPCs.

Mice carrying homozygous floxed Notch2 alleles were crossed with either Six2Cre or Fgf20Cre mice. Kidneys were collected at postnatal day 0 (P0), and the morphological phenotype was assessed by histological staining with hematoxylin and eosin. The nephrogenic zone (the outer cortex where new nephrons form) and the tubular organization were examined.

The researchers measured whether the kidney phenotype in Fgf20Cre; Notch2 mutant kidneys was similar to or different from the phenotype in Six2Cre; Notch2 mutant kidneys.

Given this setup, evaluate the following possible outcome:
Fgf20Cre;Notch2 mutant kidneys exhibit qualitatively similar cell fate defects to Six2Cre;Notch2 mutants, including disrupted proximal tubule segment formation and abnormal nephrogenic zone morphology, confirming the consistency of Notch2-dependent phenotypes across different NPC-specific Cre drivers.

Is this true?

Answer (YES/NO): YES